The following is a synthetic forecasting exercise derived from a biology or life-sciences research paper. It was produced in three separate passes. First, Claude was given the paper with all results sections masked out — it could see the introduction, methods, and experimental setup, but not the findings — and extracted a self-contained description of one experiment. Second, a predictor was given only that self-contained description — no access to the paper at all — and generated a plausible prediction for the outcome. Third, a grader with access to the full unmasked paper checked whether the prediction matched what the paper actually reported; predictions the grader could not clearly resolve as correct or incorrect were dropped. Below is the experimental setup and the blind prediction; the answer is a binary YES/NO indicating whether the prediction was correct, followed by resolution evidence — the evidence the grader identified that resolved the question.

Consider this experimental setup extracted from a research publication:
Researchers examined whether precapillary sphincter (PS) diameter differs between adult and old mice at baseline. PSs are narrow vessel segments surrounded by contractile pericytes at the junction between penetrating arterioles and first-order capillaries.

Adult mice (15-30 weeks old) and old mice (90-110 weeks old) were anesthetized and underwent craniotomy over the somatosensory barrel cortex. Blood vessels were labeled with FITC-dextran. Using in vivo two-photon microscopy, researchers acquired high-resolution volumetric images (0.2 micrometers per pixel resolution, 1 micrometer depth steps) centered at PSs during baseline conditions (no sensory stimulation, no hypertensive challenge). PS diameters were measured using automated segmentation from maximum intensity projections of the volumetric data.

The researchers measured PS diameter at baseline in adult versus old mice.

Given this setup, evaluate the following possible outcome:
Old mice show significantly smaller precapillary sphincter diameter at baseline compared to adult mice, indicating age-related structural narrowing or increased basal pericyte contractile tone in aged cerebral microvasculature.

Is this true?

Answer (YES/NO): NO